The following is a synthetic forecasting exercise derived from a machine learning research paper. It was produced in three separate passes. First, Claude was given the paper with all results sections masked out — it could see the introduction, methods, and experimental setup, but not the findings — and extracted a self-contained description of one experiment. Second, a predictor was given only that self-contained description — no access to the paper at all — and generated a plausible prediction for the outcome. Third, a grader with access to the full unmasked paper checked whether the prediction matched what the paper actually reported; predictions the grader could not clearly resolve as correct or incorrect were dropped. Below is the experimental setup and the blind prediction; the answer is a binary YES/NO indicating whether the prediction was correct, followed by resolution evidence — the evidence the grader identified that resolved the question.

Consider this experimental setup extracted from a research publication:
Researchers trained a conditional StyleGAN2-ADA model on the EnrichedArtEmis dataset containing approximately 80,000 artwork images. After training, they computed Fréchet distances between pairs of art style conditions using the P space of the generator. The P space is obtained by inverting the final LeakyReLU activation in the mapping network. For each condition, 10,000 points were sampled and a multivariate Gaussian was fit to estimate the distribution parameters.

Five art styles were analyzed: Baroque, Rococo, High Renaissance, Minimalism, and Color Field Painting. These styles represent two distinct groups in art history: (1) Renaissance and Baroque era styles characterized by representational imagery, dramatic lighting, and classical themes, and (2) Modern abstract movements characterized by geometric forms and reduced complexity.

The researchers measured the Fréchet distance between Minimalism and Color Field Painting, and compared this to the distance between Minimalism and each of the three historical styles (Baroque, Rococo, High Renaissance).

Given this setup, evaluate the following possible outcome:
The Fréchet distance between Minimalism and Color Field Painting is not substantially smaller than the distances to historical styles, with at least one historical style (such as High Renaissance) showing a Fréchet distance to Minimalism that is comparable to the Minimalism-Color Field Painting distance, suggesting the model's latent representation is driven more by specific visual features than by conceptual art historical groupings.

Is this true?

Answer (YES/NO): NO